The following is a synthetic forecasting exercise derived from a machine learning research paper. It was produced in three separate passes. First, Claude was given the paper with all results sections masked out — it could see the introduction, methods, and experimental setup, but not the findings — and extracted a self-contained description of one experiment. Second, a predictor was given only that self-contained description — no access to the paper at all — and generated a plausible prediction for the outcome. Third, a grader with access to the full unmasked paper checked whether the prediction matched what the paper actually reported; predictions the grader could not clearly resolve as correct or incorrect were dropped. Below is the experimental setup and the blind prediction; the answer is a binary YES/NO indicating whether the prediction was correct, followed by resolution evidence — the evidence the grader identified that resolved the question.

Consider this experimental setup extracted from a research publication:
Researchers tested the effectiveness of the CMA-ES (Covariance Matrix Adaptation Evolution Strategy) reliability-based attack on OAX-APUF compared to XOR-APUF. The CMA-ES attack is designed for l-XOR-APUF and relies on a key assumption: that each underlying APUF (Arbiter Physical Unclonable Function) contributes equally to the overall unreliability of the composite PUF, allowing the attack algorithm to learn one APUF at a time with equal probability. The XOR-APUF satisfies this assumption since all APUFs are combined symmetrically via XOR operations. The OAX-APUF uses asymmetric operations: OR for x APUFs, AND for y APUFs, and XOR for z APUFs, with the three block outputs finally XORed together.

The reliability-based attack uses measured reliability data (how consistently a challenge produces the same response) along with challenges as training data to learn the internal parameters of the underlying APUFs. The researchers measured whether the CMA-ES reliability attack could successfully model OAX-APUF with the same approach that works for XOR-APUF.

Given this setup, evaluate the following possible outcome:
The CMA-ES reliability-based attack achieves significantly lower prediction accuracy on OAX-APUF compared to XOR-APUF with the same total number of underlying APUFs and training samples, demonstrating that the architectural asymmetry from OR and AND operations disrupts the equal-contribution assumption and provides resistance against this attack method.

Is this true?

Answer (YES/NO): YES